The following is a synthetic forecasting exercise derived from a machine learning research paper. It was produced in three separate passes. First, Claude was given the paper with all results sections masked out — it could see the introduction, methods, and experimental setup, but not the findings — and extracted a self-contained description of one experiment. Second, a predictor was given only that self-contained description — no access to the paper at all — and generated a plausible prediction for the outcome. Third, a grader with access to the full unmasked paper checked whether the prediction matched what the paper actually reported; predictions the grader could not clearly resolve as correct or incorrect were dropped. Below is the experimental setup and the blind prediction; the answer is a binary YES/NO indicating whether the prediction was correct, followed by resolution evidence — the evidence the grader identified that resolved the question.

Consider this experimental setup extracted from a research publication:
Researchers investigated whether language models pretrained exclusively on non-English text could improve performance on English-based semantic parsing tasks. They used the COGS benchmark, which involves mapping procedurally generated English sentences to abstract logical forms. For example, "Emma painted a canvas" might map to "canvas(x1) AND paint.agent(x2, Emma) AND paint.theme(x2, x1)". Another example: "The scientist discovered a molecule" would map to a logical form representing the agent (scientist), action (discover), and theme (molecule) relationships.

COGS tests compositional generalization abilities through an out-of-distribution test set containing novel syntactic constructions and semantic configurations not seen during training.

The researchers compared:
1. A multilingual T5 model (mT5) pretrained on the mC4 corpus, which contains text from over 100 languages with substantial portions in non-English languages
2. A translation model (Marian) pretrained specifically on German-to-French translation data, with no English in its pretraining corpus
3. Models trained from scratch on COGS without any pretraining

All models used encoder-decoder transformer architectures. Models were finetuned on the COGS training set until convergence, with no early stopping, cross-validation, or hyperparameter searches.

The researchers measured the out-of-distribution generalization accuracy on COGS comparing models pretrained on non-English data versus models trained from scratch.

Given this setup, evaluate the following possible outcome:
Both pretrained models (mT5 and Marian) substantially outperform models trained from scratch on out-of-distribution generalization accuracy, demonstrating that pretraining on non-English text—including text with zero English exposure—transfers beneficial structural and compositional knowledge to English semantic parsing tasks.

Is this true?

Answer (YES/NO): YES